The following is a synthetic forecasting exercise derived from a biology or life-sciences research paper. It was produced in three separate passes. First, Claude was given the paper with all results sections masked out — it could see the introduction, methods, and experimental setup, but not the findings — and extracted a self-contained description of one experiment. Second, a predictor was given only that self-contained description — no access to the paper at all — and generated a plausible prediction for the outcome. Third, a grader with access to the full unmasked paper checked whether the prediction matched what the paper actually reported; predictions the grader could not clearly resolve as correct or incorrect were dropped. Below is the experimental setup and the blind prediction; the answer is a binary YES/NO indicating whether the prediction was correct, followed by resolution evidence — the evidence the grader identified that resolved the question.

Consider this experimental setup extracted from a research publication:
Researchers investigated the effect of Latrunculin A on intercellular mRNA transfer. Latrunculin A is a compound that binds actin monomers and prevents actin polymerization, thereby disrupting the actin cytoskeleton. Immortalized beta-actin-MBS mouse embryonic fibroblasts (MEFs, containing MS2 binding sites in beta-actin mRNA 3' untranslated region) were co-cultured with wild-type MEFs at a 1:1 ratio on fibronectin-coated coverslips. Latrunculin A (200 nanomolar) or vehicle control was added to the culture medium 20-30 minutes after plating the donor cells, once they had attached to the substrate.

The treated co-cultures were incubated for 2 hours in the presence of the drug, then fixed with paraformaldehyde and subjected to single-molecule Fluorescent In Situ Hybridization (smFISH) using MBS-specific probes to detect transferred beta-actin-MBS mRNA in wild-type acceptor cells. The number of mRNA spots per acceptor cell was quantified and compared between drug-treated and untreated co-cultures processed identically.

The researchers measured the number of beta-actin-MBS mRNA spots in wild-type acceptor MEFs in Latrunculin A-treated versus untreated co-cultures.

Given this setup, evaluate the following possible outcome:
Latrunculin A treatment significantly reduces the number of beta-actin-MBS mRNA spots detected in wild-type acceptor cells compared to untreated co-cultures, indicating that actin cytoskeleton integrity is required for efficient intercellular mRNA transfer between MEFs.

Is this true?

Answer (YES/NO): YES